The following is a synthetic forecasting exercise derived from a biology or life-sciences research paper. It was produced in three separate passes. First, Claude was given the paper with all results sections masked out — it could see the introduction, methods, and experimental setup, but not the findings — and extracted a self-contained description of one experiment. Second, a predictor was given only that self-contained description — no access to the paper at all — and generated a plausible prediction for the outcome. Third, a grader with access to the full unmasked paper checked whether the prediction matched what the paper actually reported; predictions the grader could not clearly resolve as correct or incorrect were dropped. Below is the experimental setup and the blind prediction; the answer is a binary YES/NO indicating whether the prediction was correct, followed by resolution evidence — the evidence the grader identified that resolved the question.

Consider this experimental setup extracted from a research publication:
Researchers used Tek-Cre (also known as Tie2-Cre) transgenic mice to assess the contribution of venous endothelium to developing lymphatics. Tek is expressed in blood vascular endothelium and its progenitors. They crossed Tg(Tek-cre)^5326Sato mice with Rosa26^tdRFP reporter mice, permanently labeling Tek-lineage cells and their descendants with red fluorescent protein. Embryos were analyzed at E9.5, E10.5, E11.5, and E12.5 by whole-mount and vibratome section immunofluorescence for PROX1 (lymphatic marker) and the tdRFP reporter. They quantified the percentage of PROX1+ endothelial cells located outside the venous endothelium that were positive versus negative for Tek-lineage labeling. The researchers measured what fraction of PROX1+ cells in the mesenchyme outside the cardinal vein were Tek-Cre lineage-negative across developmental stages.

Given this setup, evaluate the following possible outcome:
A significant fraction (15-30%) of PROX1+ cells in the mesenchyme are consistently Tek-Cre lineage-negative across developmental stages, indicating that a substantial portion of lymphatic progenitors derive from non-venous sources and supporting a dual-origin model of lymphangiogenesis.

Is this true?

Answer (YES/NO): YES